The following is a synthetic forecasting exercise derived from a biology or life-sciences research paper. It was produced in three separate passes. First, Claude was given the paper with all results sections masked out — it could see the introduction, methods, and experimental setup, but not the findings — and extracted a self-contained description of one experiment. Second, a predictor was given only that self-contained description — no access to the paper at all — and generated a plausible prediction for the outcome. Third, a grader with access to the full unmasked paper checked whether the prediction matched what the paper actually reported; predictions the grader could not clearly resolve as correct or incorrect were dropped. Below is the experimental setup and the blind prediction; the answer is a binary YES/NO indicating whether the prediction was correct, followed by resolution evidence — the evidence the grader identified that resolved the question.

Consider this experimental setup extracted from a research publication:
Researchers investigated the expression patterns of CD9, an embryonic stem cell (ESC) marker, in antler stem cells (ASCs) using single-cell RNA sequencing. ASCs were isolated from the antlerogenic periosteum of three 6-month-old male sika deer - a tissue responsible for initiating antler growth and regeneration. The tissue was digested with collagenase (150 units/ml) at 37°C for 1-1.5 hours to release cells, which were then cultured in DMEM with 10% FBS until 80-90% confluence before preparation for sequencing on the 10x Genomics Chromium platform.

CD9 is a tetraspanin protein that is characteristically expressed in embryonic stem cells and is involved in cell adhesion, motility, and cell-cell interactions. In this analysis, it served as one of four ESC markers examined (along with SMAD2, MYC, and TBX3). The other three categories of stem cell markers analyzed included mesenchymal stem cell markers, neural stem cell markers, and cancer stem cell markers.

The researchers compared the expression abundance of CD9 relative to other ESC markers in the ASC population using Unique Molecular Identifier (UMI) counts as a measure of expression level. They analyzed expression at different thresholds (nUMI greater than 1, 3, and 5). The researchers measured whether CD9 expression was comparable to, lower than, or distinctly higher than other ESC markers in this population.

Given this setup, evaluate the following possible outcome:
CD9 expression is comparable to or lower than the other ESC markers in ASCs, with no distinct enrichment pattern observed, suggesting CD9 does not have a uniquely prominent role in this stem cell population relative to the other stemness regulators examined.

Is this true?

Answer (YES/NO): NO